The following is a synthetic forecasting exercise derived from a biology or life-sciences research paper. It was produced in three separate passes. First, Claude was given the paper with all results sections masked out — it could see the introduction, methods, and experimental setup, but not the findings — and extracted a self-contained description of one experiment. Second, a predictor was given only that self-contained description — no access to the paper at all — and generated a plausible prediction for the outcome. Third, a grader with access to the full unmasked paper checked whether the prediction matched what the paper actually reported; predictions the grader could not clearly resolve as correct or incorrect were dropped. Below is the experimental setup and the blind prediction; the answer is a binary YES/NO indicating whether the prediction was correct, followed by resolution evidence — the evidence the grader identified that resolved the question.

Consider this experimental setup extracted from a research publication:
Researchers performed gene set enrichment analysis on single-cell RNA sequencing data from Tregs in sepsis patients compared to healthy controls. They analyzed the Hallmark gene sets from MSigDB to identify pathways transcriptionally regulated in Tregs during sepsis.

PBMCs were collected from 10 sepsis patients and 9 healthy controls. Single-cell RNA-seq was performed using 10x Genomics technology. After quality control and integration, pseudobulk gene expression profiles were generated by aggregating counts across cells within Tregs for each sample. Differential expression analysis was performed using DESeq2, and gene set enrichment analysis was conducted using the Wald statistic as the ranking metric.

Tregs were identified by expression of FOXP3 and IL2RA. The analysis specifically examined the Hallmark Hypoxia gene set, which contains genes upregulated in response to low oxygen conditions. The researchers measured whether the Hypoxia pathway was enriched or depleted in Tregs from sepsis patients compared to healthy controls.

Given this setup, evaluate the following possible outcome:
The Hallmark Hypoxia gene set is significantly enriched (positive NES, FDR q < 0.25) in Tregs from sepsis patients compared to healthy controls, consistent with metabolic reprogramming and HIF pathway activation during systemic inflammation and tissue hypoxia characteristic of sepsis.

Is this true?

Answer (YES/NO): YES